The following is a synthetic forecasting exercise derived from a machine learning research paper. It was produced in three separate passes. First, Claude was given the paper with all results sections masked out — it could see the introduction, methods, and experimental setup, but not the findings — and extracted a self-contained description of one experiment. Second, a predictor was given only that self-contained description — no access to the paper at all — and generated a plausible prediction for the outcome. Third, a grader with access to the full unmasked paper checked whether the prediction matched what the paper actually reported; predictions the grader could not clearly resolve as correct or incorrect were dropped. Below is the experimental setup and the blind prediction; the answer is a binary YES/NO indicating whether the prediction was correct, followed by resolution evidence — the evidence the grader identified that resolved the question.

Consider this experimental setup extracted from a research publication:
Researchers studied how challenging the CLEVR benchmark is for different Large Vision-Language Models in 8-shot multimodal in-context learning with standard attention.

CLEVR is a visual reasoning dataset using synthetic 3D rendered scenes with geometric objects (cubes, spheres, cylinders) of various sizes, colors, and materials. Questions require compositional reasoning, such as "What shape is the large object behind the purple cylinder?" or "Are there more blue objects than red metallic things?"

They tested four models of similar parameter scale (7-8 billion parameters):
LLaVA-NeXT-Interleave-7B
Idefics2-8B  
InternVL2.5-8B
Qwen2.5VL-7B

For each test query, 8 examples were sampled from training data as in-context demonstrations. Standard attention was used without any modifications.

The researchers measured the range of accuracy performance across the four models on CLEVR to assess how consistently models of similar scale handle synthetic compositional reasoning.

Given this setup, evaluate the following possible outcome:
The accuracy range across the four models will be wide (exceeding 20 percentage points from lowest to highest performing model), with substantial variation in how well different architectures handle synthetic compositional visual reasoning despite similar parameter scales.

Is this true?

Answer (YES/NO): YES